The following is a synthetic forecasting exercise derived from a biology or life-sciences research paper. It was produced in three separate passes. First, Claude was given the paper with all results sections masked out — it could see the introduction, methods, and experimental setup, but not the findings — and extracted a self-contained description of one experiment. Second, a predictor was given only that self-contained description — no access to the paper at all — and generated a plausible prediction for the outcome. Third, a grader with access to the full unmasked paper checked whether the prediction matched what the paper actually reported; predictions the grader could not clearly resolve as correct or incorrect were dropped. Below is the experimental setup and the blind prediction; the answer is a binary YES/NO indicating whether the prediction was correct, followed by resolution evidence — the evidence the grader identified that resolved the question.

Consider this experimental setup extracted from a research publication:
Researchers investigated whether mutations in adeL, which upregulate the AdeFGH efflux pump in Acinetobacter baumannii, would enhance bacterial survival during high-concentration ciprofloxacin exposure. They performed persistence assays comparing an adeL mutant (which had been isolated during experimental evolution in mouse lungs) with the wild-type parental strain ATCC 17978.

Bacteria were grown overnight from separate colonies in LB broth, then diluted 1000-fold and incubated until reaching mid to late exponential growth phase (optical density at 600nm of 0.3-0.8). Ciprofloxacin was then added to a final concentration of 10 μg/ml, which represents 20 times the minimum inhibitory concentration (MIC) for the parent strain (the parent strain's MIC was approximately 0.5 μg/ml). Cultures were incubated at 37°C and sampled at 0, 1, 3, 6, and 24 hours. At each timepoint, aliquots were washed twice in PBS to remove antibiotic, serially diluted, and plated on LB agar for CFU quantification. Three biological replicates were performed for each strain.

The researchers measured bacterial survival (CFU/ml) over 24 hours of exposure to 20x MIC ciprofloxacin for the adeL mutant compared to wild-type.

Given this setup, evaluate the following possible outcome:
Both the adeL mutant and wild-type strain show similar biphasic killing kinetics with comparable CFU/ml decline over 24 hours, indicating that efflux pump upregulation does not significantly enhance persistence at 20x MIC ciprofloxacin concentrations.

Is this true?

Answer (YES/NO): NO